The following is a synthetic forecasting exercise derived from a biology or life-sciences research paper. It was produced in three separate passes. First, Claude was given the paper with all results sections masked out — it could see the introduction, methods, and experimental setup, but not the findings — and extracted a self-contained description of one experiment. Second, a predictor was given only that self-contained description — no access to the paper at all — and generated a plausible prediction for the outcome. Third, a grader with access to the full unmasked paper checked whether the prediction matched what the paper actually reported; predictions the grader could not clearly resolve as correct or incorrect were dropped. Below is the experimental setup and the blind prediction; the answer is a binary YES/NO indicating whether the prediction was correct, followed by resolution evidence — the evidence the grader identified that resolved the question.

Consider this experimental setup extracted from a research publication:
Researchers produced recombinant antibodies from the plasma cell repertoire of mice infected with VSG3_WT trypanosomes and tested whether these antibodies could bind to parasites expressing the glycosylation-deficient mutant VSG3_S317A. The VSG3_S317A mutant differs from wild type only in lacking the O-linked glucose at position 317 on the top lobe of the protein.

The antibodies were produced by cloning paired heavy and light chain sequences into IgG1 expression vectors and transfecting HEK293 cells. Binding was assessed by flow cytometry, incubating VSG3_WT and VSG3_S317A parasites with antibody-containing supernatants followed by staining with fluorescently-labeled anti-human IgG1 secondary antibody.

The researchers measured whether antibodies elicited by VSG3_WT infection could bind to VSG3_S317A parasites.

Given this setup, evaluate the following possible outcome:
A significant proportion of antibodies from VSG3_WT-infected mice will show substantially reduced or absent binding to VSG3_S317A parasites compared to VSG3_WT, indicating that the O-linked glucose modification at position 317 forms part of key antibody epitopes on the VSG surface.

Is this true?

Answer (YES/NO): NO